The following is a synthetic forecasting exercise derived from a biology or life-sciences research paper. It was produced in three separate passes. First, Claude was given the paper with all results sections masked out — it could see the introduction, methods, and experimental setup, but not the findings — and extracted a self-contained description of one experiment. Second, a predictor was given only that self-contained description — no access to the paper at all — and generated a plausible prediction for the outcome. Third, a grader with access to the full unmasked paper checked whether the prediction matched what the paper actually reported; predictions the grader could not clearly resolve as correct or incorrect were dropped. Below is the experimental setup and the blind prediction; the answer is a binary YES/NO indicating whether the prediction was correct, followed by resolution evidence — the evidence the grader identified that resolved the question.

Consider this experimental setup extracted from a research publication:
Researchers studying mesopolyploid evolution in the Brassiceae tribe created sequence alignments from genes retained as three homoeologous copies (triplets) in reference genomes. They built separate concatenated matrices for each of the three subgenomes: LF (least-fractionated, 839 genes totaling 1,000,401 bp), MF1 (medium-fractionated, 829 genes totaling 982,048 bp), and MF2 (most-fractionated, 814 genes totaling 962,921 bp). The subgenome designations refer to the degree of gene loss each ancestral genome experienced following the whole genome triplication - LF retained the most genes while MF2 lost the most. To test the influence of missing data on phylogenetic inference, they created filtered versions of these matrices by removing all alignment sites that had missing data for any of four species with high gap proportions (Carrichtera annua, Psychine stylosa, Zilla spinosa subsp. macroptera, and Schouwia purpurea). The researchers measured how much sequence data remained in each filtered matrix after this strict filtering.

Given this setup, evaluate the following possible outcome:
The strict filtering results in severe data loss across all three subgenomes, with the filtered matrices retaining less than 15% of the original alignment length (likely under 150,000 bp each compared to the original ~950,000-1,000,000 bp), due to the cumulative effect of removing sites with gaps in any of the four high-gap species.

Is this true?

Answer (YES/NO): NO